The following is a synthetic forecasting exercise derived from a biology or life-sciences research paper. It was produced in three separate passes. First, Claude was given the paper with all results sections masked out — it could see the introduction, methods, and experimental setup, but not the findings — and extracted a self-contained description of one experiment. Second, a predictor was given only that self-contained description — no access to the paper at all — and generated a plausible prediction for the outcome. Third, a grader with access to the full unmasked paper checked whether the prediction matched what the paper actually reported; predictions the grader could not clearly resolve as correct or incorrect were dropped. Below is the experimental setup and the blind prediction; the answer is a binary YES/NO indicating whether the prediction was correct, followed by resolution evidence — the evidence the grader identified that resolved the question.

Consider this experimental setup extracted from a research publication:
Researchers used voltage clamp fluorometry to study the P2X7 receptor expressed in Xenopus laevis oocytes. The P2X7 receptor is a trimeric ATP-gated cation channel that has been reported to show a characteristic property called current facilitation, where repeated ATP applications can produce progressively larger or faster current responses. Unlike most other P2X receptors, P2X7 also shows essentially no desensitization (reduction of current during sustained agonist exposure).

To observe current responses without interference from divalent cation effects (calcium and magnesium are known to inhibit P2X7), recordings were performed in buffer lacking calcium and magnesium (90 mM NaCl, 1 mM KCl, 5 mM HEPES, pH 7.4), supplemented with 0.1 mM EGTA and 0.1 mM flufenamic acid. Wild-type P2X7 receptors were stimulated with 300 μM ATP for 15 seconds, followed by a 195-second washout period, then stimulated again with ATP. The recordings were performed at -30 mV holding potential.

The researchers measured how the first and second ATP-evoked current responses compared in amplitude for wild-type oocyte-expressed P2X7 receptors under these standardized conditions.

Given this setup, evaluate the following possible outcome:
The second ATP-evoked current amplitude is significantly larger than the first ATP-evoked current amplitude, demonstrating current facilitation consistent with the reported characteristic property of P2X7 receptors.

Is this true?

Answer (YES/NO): NO